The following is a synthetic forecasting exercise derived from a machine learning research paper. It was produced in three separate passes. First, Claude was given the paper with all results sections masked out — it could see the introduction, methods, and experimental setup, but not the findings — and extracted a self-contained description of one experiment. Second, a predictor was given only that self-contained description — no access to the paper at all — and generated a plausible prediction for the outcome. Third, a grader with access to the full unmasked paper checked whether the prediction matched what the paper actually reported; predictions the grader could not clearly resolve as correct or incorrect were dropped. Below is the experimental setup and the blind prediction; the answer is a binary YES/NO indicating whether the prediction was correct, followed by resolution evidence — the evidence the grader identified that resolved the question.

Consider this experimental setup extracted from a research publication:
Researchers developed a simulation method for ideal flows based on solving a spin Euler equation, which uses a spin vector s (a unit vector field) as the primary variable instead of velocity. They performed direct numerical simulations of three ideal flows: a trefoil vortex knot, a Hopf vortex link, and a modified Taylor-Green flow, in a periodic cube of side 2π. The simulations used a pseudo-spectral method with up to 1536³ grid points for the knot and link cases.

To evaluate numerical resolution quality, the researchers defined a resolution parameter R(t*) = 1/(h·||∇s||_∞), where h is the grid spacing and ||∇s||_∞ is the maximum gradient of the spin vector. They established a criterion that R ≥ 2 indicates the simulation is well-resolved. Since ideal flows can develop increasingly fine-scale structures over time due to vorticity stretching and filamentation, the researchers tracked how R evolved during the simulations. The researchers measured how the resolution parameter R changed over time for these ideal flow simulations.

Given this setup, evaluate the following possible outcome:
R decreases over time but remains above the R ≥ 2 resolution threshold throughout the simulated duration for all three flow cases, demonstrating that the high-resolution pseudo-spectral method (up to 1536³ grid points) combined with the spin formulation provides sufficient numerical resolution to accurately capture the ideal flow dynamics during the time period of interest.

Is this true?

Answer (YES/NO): NO